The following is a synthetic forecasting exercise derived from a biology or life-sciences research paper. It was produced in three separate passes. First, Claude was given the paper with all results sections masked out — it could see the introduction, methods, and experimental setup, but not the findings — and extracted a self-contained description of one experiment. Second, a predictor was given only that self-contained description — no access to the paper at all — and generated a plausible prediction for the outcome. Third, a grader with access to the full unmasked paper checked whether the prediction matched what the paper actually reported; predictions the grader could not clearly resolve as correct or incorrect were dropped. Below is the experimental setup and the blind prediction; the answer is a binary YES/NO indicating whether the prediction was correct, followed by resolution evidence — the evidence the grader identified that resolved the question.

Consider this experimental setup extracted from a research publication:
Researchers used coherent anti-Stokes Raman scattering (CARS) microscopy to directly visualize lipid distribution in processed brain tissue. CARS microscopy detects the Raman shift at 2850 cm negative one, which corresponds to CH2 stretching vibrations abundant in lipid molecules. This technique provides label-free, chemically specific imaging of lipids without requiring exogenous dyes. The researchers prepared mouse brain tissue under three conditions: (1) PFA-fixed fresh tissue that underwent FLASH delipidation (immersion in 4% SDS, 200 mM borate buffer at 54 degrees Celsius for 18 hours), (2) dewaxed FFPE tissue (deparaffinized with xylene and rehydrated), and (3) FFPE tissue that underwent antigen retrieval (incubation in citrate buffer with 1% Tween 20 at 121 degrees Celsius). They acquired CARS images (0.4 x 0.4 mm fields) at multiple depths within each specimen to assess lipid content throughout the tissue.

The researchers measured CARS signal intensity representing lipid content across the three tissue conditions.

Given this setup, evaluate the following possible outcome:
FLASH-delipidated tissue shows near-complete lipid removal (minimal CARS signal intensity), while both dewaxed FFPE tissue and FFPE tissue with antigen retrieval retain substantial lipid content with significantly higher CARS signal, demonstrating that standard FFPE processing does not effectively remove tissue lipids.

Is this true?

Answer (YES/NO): NO